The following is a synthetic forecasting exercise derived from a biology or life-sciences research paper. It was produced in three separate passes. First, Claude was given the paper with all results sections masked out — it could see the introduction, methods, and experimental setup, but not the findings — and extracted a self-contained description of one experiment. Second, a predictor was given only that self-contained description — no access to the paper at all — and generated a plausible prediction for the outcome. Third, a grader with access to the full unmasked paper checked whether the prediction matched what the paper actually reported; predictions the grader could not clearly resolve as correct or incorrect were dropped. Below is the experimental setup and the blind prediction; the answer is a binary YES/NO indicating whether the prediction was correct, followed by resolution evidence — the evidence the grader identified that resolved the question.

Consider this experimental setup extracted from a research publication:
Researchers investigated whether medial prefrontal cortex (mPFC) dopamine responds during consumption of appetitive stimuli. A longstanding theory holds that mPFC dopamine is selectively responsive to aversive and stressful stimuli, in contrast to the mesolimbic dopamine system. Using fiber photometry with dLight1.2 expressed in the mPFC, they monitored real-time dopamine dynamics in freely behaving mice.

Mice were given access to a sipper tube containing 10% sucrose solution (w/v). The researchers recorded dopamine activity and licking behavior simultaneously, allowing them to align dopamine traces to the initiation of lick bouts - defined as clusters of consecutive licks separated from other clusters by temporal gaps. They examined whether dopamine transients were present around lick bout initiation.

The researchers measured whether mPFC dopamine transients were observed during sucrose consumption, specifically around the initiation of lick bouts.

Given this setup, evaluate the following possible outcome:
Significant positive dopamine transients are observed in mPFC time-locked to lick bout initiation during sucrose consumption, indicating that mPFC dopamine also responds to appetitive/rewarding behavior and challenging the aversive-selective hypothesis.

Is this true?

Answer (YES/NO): YES